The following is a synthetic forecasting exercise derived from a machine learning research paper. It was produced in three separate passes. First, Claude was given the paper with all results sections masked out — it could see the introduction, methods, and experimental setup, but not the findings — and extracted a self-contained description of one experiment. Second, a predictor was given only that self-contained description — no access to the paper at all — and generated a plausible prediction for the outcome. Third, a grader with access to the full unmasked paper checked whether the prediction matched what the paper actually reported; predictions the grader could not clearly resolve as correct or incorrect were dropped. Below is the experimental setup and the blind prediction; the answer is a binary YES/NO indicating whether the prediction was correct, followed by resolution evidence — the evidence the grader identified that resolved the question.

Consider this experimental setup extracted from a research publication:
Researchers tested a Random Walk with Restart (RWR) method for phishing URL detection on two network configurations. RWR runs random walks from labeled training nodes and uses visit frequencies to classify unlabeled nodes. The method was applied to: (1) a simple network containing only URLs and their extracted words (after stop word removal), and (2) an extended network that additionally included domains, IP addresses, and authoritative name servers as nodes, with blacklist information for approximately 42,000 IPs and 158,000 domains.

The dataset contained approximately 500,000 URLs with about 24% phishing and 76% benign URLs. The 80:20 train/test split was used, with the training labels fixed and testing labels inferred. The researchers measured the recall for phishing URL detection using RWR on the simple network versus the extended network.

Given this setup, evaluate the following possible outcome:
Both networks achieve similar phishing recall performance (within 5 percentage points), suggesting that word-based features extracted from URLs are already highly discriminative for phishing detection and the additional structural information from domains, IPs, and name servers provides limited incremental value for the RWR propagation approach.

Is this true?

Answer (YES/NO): NO